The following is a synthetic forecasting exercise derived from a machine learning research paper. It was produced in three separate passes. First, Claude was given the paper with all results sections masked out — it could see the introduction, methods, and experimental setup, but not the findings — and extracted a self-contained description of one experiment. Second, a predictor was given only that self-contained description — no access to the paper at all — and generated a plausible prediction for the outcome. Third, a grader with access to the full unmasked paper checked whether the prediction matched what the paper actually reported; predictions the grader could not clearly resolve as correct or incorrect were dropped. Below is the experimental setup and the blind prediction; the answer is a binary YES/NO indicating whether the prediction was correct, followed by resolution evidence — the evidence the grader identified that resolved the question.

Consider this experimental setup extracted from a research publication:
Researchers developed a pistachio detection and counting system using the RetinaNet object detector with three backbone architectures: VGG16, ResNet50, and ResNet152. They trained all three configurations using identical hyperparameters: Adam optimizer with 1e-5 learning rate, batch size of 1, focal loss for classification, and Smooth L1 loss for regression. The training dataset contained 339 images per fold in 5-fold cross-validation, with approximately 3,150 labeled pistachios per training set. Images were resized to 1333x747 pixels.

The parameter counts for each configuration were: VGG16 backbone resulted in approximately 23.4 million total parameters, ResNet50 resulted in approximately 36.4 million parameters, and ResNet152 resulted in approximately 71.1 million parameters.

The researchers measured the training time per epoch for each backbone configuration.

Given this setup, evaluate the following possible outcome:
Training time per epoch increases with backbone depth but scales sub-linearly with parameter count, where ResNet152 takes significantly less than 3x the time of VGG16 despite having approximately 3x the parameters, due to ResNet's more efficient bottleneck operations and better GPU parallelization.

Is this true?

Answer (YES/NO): YES